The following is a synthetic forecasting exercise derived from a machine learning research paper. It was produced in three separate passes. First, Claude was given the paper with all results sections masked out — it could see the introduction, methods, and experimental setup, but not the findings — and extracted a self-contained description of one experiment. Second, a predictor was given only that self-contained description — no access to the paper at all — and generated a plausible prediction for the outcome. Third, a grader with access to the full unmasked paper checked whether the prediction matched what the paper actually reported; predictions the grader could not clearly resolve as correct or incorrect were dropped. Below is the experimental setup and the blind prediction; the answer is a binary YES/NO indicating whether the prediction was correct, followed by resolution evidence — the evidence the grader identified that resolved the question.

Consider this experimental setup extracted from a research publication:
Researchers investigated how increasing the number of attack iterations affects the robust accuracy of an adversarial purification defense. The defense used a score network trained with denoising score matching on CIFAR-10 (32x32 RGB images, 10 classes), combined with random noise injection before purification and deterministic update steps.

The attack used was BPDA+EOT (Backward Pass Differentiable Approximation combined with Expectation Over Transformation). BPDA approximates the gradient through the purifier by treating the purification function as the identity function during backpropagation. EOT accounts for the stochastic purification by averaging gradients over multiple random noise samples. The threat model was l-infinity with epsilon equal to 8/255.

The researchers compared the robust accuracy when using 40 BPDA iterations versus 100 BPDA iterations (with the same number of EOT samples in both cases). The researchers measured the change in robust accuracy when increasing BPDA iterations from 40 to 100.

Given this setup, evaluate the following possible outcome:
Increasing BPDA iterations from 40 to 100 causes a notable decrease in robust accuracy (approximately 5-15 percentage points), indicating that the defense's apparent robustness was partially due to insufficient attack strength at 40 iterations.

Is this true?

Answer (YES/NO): NO